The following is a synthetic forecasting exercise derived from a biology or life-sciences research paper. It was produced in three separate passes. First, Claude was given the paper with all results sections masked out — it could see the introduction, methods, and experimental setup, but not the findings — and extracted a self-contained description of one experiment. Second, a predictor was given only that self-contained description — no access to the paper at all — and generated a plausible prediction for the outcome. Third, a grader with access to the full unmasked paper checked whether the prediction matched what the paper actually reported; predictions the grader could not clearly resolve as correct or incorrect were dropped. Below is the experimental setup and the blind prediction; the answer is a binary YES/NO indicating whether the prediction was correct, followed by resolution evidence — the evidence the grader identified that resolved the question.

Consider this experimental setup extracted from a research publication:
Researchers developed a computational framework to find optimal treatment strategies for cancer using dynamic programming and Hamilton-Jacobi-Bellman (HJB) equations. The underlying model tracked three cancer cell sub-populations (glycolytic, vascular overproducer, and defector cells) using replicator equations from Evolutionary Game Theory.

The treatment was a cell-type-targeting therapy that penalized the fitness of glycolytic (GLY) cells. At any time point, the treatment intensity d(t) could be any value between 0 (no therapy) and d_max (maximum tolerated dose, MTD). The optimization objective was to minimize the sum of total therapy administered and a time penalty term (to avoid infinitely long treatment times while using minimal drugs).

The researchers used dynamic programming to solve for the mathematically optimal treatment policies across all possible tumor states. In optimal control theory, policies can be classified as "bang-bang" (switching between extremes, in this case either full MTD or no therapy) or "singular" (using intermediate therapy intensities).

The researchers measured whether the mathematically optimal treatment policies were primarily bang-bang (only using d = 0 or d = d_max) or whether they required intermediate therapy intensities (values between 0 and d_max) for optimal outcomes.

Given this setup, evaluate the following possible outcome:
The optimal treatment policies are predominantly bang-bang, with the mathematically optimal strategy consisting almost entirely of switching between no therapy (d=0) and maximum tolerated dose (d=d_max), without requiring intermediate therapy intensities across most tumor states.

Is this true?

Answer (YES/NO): YES